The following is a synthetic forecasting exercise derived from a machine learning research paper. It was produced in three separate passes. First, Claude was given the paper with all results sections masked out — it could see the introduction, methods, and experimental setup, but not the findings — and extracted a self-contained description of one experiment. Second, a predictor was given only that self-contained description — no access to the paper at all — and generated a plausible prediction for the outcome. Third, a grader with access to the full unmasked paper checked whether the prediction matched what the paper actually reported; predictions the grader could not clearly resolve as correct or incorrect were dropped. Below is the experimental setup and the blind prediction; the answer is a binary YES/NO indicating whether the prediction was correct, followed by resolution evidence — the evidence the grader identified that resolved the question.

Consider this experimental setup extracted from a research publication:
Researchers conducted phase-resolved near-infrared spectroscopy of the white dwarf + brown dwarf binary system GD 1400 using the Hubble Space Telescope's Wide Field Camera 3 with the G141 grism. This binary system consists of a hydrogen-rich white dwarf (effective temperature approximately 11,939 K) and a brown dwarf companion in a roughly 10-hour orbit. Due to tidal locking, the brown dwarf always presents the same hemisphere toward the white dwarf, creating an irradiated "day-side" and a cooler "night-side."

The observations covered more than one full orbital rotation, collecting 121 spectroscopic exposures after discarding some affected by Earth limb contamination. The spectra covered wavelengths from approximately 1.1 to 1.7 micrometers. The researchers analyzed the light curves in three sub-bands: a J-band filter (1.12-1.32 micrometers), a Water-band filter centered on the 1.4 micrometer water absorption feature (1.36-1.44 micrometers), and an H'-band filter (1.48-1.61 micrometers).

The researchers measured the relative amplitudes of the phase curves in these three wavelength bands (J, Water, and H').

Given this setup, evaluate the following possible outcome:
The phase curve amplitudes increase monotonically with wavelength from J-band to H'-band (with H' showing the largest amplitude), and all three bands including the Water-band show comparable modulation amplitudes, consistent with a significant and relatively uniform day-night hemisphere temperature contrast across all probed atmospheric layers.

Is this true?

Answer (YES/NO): NO